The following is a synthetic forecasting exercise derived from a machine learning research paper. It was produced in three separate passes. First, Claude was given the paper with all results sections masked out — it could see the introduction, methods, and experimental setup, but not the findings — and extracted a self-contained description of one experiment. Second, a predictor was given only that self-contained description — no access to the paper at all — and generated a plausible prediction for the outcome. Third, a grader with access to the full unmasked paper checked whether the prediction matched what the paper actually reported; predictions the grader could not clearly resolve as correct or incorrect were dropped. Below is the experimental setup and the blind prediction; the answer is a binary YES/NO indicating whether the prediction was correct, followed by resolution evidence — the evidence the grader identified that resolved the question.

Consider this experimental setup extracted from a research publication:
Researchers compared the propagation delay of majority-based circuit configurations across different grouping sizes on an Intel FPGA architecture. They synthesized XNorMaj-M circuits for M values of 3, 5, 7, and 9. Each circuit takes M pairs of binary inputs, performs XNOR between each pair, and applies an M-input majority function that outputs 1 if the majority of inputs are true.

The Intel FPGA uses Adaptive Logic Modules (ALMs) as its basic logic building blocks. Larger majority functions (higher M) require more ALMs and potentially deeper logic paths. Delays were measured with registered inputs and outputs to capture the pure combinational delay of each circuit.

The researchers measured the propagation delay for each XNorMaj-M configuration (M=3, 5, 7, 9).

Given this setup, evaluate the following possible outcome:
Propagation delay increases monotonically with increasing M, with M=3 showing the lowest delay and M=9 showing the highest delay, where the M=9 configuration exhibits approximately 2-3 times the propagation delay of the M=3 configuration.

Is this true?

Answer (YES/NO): YES